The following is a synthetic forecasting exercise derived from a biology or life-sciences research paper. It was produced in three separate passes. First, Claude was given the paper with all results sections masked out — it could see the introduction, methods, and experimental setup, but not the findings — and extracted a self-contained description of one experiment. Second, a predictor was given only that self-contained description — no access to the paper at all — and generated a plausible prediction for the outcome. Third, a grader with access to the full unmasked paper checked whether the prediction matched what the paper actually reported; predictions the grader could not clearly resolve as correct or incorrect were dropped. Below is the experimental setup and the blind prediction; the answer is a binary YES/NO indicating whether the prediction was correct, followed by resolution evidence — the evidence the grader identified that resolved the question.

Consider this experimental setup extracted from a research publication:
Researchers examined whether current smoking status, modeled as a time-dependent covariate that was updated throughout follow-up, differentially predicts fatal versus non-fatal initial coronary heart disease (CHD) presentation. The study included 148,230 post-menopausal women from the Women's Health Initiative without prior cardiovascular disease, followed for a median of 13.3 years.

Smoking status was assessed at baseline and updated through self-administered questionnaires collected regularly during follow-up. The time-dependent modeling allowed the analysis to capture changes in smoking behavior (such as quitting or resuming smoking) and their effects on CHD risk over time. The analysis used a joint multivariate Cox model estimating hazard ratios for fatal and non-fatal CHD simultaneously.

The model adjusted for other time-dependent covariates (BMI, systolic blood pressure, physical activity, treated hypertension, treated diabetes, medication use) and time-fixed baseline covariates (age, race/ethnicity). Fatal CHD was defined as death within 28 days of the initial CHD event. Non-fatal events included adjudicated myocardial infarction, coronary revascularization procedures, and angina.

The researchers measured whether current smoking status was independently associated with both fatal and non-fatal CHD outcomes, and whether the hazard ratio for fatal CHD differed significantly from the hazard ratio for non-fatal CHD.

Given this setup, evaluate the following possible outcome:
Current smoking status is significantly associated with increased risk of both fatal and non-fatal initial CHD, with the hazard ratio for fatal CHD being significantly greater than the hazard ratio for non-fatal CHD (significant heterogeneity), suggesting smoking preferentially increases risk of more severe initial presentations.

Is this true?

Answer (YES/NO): YES